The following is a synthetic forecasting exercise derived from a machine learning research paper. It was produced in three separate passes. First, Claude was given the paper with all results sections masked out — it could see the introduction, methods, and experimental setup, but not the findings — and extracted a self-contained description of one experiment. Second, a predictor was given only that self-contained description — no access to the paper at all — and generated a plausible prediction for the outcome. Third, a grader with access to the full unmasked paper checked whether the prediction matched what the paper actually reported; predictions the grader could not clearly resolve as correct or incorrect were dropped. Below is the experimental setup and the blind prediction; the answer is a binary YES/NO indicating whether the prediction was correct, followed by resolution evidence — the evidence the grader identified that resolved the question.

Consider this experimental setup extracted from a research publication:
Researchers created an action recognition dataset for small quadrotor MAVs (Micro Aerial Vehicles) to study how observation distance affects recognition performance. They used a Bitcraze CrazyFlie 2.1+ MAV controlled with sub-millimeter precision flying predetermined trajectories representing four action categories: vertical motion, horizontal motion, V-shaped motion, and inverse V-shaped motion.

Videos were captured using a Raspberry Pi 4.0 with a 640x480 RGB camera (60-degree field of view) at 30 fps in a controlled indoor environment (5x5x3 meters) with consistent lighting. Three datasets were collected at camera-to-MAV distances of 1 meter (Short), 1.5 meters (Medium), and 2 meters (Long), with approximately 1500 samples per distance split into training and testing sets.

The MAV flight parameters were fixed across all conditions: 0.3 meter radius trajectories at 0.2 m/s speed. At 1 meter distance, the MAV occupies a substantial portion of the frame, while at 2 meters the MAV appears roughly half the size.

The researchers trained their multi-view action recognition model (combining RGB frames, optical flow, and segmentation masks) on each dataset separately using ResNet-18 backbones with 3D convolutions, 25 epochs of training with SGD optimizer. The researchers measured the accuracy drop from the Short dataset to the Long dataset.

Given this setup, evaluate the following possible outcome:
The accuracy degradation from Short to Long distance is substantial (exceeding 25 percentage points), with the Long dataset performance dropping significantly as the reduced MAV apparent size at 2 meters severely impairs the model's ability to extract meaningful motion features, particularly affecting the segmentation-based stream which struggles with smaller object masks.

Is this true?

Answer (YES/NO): NO